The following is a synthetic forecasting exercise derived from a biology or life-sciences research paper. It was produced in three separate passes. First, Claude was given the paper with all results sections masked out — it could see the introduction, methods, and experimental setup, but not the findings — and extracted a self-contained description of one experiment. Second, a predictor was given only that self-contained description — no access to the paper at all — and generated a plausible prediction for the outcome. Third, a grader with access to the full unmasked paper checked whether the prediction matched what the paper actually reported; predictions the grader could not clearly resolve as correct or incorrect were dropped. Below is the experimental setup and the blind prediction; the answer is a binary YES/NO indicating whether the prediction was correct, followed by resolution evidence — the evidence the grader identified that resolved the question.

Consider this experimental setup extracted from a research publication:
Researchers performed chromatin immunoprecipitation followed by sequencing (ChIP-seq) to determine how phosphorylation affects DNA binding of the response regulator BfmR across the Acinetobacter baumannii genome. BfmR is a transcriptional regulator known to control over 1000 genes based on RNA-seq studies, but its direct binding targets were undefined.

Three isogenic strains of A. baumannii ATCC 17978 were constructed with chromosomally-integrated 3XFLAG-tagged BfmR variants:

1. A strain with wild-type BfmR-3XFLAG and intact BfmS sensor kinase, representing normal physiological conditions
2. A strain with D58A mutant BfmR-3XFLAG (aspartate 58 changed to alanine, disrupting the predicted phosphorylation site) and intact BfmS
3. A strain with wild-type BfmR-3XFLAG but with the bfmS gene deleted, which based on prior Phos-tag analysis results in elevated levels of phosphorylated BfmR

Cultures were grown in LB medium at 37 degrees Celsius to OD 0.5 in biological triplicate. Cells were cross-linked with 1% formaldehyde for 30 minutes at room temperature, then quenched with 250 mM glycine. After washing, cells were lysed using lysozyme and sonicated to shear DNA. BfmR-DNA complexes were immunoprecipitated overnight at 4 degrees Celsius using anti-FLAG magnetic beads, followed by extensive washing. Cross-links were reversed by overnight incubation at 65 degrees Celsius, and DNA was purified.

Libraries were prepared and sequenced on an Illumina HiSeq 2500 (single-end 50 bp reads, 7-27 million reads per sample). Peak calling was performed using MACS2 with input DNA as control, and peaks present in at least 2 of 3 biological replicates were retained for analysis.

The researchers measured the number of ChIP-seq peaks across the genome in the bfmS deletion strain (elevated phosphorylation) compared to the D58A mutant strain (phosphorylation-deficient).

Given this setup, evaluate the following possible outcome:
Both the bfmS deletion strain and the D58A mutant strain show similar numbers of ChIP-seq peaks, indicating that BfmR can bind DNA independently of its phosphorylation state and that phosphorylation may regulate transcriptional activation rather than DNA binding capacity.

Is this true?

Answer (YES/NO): NO